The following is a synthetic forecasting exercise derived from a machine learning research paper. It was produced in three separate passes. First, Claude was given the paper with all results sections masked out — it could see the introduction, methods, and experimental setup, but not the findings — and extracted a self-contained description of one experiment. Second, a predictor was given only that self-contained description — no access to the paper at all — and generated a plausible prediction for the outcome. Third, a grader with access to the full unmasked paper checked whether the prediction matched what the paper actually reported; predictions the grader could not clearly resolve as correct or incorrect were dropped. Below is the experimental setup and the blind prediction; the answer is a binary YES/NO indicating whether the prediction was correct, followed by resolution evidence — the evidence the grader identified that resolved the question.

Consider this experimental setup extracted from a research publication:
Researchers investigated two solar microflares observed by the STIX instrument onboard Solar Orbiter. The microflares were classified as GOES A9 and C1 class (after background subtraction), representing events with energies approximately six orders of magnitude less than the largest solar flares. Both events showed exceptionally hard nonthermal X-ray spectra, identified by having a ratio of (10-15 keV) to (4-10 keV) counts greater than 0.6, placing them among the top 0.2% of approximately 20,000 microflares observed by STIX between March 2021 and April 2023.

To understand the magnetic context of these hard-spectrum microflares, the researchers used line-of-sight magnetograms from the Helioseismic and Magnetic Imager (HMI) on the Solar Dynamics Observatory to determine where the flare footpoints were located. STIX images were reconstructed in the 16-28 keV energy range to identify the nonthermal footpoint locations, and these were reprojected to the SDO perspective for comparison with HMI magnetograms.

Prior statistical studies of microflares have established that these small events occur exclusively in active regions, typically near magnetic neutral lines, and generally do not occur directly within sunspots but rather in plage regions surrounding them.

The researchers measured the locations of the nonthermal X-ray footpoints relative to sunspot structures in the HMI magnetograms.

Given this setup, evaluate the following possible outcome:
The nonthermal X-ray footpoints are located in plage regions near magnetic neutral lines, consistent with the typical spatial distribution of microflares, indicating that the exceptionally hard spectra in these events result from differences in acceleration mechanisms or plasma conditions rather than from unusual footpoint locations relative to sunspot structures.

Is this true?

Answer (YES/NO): NO